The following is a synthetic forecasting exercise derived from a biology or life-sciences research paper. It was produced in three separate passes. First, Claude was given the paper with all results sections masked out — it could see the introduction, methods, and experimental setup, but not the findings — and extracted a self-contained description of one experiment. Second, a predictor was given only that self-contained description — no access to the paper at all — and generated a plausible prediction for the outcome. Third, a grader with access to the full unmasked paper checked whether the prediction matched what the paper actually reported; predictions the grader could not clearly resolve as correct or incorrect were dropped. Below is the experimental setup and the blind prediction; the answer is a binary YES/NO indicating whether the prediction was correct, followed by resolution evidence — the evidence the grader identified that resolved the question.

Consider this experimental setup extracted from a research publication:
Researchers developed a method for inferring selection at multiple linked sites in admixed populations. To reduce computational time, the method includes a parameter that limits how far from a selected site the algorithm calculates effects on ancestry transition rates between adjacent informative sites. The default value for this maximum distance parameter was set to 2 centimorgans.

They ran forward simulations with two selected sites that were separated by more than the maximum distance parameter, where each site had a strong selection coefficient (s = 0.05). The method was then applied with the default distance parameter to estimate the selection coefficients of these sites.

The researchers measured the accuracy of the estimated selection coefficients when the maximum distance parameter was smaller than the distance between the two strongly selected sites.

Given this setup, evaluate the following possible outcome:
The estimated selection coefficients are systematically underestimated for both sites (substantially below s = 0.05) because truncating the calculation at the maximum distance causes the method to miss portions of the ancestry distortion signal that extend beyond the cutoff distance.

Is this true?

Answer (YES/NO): NO